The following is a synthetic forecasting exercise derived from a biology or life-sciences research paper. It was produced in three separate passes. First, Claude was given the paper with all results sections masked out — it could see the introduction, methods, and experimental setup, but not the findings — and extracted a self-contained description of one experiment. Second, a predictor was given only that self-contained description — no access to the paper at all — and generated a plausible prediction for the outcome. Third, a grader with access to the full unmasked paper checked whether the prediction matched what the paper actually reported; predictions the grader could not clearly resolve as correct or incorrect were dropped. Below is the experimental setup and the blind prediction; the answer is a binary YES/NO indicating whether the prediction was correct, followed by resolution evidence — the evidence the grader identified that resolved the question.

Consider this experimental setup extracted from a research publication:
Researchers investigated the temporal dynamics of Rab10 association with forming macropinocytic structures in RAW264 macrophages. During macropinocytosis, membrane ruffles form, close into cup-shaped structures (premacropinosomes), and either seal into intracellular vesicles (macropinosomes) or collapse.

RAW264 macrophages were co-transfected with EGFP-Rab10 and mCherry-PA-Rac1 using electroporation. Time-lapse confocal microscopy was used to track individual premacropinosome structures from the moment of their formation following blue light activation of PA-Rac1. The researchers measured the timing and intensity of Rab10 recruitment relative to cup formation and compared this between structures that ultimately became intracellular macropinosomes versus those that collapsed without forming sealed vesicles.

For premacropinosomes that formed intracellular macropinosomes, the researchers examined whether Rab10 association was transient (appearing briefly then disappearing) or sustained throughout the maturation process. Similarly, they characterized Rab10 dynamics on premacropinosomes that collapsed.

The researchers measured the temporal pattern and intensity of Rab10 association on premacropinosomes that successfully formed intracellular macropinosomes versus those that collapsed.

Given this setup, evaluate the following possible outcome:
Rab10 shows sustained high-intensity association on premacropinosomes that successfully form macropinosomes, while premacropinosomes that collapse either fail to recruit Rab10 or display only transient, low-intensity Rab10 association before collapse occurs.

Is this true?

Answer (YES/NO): NO